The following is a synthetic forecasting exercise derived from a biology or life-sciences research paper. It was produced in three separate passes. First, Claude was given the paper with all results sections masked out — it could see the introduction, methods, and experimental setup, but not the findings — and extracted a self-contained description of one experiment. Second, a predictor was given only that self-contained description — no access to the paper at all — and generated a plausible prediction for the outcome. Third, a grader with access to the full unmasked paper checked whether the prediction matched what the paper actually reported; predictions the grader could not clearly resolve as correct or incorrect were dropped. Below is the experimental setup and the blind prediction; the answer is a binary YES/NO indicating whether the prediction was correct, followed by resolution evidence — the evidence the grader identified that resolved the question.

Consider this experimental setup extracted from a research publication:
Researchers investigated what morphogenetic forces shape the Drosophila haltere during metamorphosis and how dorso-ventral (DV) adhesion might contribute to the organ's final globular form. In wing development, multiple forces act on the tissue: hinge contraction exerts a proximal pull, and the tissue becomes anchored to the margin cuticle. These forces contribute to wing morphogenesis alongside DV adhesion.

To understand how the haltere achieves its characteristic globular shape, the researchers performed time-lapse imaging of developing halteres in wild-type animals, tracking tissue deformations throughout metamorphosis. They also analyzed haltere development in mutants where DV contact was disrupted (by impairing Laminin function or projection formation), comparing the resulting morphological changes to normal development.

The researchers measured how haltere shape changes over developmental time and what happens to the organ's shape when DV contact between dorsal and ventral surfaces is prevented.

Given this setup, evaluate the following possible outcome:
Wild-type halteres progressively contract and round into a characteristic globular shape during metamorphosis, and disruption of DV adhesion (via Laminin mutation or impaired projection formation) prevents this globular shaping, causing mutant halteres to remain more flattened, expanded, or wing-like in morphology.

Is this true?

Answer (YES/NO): NO